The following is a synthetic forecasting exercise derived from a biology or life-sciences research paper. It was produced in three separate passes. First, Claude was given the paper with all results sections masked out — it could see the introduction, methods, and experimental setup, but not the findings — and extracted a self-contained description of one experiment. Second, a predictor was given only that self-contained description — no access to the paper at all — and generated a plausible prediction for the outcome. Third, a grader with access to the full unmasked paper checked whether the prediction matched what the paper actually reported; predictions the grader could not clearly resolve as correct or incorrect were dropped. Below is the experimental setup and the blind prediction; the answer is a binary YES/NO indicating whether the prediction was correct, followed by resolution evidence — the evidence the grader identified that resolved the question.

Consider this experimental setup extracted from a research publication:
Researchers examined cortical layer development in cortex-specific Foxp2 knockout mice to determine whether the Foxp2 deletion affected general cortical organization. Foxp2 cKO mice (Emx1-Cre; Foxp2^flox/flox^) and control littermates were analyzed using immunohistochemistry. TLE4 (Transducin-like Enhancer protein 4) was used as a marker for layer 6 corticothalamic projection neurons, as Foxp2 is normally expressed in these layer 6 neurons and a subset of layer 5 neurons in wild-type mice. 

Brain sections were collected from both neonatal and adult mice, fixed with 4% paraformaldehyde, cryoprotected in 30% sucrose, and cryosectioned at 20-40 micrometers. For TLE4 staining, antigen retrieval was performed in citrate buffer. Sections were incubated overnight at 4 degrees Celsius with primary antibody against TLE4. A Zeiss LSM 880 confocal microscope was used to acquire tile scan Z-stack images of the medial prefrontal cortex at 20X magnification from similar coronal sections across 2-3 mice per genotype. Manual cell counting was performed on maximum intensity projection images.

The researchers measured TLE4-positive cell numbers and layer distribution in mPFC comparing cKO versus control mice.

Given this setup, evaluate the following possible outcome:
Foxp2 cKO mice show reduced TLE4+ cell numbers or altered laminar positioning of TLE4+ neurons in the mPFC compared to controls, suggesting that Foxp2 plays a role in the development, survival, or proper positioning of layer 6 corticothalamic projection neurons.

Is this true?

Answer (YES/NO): NO